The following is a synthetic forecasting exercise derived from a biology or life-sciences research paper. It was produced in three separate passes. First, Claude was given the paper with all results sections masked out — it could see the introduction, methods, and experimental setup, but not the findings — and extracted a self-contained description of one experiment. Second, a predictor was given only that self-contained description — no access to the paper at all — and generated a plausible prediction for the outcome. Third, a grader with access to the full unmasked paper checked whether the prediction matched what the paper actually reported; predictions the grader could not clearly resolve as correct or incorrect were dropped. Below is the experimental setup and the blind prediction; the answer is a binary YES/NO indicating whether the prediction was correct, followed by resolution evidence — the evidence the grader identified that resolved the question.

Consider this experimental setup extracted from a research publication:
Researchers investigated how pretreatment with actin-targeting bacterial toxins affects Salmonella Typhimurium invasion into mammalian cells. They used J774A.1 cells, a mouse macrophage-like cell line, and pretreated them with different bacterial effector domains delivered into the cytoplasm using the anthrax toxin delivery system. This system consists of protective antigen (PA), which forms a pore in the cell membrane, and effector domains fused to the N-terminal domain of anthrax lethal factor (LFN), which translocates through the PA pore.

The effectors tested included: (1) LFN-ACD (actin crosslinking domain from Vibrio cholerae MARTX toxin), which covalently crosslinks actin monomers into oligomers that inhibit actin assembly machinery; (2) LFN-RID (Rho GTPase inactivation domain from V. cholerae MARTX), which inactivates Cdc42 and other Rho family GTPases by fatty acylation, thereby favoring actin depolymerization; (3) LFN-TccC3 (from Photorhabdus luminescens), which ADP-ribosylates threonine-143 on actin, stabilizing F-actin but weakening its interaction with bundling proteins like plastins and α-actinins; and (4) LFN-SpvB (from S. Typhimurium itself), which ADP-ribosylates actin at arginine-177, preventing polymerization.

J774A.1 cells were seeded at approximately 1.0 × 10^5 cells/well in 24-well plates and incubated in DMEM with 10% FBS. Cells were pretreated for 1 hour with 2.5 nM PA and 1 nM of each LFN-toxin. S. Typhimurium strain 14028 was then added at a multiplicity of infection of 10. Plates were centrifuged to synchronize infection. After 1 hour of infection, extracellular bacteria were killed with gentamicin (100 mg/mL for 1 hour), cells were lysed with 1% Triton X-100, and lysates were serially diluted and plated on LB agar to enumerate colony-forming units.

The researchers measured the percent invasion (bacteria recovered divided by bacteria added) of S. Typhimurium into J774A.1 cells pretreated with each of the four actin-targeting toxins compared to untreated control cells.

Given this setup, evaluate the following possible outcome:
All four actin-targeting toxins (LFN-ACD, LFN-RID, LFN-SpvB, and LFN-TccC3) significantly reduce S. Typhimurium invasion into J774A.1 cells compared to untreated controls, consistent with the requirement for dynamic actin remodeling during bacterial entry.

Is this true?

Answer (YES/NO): YES